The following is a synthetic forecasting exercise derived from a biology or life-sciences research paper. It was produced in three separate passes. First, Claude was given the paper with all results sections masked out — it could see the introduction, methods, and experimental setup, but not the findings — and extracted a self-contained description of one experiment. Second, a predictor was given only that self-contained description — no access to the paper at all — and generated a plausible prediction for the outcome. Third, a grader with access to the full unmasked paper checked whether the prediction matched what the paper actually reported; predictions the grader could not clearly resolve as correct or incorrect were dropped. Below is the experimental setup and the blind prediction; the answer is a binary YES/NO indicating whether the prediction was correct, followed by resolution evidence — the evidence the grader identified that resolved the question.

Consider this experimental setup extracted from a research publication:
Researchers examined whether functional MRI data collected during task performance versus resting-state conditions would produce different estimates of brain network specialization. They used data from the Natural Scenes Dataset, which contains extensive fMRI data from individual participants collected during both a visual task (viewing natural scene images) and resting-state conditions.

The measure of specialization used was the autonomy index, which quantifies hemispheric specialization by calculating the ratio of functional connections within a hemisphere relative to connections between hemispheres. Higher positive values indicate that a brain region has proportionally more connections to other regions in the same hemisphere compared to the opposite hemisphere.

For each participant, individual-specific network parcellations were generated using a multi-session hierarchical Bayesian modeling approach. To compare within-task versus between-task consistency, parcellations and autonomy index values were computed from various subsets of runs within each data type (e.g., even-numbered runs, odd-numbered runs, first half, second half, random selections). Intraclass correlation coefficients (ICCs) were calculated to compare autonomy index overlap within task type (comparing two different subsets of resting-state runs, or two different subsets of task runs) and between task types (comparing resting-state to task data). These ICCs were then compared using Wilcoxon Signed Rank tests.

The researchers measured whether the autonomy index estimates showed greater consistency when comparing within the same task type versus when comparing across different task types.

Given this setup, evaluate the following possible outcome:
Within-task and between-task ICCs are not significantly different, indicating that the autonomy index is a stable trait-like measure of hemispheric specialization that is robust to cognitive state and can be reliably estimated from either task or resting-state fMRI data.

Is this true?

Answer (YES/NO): NO